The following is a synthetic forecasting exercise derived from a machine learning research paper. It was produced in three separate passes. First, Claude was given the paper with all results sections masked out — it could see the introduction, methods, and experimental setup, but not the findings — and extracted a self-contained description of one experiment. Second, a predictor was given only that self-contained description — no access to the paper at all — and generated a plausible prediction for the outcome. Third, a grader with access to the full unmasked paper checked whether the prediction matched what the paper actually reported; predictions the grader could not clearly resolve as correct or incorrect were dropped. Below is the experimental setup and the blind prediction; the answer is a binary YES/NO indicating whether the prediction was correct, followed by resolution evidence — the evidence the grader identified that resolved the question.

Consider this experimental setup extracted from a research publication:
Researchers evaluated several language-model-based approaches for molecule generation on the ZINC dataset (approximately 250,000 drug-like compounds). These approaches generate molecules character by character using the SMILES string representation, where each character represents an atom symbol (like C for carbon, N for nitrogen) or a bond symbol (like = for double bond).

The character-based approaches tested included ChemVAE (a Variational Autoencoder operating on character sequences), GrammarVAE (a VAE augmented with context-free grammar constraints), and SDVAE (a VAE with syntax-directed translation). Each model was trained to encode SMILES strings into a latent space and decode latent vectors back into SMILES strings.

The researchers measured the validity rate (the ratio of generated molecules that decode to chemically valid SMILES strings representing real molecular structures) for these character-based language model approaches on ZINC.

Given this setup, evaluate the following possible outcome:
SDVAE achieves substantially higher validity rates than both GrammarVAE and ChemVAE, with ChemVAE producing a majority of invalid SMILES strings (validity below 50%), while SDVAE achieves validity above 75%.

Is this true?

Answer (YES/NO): NO